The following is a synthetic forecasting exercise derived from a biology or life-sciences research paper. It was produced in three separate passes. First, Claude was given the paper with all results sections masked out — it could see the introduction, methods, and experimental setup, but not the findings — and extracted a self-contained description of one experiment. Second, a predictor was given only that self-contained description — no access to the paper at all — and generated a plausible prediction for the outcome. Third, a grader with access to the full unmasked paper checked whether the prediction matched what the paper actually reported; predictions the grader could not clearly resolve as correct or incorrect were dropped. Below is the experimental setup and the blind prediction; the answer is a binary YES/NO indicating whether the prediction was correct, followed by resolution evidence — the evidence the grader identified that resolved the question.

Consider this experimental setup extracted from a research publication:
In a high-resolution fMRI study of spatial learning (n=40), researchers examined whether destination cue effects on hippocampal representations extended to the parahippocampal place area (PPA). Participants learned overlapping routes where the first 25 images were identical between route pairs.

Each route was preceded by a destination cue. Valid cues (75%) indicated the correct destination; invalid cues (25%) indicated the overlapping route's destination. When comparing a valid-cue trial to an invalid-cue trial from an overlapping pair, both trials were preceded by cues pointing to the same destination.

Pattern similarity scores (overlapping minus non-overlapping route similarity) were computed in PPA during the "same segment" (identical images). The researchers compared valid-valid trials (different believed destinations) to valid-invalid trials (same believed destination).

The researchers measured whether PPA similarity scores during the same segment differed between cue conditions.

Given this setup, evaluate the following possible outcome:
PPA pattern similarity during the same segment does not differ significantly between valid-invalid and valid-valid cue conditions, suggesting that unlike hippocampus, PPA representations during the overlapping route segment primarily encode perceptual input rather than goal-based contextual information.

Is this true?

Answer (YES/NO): YES